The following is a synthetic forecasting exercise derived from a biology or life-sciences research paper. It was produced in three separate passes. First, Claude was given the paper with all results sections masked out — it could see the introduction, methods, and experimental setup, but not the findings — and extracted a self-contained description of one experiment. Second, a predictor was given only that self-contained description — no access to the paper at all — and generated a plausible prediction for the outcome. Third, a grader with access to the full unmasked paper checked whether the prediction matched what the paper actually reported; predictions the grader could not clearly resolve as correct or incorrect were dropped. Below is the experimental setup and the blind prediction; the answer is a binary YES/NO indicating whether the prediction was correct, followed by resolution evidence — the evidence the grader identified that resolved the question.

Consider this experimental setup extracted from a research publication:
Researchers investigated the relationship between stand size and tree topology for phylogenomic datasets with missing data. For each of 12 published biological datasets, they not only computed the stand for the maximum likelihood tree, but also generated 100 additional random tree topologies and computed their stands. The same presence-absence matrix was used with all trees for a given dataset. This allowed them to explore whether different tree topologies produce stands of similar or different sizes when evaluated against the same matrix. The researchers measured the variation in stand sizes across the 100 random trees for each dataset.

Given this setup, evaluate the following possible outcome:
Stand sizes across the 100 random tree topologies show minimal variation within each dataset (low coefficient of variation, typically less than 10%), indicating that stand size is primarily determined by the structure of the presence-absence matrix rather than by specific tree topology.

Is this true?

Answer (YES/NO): NO